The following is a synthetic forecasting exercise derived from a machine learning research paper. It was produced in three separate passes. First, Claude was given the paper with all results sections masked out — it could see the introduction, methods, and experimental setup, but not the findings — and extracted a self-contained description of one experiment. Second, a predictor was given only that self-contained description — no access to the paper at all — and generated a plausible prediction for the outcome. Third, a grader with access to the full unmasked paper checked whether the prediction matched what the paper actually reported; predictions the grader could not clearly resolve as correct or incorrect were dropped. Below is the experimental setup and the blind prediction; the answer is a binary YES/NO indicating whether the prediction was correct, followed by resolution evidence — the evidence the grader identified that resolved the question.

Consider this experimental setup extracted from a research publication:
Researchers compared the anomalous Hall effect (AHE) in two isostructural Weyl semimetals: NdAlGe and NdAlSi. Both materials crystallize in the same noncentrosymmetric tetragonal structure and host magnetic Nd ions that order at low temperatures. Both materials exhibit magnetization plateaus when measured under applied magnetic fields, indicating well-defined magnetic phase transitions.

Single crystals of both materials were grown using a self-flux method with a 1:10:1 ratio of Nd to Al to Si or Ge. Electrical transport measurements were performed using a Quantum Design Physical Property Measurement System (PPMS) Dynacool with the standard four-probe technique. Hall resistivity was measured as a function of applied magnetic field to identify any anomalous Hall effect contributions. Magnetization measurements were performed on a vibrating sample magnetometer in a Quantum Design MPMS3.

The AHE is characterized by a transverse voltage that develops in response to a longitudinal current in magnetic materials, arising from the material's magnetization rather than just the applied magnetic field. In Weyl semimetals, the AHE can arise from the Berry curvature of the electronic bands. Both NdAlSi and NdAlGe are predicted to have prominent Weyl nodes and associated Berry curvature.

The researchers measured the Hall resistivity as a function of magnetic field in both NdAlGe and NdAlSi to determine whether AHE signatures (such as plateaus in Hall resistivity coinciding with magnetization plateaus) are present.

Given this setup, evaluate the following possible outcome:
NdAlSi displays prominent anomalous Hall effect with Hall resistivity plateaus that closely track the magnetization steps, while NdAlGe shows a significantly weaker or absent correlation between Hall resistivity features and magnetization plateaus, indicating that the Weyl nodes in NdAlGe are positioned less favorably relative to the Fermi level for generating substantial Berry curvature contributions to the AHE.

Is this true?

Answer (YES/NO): NO